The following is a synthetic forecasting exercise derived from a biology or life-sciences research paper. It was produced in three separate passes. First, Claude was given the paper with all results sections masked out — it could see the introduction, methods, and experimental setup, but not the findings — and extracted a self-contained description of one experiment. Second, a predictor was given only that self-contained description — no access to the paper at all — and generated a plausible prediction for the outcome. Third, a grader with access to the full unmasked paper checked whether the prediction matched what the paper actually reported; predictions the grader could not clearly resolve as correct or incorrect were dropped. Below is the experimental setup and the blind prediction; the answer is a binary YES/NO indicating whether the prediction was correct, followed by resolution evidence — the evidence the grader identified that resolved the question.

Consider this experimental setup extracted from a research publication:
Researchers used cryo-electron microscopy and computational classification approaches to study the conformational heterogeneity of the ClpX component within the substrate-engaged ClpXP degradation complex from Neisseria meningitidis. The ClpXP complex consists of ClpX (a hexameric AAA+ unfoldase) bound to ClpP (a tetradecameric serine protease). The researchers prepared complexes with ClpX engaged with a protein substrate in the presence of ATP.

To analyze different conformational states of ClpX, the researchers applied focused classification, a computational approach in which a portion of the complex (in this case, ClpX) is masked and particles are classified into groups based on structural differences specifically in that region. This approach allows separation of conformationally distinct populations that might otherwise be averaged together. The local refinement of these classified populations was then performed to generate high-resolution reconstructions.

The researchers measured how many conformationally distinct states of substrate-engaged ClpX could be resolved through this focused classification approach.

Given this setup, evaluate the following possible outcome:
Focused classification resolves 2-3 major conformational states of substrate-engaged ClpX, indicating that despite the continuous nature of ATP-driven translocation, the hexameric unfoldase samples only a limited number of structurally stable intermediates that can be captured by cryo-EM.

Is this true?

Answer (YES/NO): YES